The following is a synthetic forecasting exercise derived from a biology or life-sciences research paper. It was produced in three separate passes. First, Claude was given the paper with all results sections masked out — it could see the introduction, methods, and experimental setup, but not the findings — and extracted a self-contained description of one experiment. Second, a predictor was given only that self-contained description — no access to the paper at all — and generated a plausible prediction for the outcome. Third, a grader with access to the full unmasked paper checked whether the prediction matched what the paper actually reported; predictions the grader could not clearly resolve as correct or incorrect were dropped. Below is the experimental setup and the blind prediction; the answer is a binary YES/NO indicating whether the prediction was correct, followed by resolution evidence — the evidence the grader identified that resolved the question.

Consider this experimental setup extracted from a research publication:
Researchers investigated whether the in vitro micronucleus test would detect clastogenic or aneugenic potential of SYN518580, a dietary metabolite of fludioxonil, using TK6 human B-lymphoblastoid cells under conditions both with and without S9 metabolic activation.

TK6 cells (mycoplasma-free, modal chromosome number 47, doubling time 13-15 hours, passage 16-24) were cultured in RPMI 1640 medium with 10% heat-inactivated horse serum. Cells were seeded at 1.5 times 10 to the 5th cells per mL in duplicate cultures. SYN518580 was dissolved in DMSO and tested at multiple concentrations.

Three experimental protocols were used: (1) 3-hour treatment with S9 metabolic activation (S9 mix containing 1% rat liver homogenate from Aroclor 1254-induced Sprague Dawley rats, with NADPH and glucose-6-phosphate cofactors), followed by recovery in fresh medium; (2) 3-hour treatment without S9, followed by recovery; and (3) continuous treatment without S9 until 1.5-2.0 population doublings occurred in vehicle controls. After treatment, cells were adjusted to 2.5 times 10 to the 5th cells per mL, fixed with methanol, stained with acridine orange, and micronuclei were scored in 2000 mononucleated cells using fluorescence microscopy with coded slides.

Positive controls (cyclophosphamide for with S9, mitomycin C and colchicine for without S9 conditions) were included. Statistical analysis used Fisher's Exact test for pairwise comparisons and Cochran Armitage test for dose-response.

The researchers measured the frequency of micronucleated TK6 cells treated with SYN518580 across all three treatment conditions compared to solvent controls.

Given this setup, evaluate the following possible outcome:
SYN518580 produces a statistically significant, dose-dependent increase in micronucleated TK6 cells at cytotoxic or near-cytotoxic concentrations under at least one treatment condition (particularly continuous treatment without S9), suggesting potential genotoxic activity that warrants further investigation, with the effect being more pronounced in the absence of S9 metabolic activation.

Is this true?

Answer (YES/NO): NO